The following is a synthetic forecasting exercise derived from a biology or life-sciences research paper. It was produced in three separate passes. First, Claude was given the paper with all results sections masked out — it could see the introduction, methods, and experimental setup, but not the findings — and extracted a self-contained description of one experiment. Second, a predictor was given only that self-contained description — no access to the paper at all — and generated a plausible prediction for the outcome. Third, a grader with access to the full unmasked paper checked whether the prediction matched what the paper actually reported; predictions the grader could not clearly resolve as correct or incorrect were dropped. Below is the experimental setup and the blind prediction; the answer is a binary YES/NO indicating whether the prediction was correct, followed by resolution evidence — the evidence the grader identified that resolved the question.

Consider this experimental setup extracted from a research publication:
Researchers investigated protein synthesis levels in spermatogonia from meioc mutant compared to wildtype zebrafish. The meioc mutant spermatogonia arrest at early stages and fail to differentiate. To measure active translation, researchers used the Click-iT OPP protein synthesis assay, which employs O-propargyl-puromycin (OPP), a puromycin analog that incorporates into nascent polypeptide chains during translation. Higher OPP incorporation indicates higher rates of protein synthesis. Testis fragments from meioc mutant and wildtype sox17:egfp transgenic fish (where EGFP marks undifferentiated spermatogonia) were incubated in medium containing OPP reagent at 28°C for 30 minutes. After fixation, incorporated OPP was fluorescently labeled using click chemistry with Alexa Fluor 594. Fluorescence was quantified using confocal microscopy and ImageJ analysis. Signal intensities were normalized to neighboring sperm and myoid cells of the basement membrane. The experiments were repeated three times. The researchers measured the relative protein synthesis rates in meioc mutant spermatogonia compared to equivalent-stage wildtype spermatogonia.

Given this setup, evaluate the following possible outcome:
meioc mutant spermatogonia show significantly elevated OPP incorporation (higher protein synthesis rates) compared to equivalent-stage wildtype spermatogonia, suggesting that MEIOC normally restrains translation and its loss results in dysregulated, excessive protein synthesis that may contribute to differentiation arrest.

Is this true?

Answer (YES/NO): NO